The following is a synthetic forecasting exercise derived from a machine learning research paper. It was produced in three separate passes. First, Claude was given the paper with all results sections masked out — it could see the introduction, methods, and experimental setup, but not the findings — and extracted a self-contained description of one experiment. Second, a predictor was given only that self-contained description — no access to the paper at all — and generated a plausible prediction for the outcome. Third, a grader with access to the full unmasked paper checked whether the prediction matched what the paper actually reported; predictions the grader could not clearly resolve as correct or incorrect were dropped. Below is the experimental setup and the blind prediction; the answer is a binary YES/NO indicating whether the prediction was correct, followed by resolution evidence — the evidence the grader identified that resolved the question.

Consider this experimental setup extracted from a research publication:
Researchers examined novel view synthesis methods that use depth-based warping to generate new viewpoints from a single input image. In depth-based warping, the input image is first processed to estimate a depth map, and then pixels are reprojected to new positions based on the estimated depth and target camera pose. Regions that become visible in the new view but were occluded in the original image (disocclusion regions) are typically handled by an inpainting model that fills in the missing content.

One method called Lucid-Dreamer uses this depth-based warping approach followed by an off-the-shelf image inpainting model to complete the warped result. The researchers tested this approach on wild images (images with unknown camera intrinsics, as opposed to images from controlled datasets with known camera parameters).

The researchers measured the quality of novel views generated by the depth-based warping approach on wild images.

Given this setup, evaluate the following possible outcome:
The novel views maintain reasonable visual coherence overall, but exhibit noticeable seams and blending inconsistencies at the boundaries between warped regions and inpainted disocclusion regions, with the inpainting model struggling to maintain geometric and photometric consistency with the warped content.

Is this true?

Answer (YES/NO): NO